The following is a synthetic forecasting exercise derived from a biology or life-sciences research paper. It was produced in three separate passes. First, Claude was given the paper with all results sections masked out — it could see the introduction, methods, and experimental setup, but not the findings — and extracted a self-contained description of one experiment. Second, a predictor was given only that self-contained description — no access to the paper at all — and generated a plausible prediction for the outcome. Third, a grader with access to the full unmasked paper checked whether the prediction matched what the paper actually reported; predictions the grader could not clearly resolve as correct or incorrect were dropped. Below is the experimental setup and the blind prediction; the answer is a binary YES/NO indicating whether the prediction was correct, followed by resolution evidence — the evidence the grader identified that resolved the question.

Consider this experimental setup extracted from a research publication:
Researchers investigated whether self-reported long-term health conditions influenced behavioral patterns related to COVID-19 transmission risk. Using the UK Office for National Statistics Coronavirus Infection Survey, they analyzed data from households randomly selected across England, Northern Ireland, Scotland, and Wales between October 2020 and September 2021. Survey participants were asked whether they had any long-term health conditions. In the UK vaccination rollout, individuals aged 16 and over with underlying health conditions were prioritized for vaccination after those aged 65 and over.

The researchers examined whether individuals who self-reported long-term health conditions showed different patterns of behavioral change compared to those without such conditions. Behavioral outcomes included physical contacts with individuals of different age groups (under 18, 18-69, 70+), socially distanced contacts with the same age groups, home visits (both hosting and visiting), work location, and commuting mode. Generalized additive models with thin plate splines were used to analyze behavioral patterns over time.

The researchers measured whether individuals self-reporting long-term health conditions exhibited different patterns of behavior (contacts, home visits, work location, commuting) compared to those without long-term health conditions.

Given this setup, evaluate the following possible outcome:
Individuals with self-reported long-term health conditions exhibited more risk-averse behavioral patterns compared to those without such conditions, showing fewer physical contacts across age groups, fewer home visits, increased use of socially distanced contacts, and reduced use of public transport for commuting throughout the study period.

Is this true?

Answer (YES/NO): NO